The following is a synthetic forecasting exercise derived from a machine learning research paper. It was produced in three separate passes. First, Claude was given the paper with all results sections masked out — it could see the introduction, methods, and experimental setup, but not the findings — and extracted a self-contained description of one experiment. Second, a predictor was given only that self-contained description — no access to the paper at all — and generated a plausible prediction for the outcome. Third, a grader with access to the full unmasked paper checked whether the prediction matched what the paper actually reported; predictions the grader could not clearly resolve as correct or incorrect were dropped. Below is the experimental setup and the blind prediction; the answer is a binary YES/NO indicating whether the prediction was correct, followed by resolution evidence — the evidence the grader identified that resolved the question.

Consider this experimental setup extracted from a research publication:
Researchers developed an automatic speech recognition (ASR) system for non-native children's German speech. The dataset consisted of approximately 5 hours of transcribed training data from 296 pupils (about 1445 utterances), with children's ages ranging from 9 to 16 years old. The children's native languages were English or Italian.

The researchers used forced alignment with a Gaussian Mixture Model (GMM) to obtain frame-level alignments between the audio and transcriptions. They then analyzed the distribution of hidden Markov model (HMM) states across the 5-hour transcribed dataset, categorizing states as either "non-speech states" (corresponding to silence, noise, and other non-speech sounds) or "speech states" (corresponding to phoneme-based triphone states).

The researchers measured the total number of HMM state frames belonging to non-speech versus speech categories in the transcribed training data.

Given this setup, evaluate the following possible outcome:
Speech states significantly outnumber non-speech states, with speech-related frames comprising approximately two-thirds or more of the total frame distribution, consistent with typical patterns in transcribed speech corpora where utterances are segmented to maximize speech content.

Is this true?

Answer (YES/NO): NO